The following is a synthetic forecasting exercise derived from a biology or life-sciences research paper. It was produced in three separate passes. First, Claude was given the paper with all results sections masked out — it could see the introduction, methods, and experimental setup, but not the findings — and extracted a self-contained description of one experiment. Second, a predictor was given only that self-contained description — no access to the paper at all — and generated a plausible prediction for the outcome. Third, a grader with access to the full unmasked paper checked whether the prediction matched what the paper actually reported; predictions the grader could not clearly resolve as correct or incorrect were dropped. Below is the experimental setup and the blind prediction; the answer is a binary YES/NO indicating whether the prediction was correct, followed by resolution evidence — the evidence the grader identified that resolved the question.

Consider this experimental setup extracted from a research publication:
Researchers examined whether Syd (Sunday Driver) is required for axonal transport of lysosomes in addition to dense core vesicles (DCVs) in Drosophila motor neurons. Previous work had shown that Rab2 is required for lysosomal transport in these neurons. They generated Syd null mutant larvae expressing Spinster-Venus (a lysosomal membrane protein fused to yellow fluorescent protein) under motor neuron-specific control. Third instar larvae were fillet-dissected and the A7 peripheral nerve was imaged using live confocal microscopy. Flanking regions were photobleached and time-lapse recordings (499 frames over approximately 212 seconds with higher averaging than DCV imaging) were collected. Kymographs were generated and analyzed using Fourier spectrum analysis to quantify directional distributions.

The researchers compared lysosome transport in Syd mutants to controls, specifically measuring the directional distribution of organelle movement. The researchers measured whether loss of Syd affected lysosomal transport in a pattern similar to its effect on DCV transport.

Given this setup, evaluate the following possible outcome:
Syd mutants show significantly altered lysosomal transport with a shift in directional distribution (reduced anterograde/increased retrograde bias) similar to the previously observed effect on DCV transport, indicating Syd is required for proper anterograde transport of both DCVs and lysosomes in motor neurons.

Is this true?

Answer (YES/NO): NO